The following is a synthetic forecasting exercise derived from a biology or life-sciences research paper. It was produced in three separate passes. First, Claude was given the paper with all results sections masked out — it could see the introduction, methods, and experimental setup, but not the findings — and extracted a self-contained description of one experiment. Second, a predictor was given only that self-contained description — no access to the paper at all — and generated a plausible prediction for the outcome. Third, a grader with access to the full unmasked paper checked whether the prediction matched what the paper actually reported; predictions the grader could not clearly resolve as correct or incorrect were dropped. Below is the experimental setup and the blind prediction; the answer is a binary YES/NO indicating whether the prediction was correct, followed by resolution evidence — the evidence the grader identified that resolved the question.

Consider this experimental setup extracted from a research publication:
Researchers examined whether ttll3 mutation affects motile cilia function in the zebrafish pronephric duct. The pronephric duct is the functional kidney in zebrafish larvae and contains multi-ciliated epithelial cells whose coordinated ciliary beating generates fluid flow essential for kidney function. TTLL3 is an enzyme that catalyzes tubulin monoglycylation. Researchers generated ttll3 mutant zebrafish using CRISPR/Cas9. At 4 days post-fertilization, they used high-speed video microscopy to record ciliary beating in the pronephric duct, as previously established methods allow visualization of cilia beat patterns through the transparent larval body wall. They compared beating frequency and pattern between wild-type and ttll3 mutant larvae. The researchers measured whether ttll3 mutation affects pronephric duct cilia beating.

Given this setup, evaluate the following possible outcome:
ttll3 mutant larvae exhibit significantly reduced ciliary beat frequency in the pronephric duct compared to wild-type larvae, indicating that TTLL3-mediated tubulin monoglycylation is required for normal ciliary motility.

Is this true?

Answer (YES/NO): NO